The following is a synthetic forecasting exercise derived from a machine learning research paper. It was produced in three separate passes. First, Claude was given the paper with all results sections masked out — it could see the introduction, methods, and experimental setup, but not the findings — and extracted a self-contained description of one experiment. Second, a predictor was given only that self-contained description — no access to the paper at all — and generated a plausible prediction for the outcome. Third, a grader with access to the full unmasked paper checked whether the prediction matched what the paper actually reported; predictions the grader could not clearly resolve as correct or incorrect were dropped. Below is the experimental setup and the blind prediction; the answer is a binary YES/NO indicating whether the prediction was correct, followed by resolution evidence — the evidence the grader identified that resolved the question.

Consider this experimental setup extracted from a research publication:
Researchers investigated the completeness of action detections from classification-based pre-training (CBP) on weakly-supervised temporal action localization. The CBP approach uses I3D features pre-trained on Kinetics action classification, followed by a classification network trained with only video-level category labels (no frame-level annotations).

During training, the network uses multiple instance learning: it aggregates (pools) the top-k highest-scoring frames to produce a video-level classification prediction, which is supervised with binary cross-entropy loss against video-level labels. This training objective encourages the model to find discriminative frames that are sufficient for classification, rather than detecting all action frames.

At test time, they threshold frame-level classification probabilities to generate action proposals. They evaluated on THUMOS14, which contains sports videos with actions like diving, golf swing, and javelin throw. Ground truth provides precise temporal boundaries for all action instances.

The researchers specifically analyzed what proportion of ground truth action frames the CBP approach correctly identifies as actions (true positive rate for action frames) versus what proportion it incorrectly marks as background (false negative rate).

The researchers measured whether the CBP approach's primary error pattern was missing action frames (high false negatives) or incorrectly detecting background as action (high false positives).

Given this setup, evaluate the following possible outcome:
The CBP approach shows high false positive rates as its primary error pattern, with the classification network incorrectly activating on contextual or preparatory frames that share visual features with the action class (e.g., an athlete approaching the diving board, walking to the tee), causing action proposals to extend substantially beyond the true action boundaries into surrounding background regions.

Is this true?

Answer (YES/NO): NO